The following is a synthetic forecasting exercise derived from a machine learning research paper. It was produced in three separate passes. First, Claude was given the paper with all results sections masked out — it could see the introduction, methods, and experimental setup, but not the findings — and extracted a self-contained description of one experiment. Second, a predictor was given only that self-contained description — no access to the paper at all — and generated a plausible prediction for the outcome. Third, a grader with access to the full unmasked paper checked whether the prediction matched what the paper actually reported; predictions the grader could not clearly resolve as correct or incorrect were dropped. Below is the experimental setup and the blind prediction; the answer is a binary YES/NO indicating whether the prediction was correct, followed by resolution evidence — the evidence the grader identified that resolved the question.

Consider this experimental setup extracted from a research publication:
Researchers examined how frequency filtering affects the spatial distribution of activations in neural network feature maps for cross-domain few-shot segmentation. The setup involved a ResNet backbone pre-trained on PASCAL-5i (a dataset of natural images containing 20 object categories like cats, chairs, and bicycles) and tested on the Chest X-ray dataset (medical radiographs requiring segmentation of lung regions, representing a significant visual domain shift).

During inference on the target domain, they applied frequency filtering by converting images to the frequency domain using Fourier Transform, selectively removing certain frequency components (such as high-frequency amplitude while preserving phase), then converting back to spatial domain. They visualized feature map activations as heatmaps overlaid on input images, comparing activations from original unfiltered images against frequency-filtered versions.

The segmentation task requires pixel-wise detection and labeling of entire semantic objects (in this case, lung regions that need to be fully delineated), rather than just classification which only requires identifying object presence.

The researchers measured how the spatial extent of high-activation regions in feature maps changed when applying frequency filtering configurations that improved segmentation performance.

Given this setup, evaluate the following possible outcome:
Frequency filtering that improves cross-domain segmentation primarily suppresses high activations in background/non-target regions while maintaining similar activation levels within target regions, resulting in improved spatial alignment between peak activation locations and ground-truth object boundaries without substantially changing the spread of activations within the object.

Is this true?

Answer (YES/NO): NO